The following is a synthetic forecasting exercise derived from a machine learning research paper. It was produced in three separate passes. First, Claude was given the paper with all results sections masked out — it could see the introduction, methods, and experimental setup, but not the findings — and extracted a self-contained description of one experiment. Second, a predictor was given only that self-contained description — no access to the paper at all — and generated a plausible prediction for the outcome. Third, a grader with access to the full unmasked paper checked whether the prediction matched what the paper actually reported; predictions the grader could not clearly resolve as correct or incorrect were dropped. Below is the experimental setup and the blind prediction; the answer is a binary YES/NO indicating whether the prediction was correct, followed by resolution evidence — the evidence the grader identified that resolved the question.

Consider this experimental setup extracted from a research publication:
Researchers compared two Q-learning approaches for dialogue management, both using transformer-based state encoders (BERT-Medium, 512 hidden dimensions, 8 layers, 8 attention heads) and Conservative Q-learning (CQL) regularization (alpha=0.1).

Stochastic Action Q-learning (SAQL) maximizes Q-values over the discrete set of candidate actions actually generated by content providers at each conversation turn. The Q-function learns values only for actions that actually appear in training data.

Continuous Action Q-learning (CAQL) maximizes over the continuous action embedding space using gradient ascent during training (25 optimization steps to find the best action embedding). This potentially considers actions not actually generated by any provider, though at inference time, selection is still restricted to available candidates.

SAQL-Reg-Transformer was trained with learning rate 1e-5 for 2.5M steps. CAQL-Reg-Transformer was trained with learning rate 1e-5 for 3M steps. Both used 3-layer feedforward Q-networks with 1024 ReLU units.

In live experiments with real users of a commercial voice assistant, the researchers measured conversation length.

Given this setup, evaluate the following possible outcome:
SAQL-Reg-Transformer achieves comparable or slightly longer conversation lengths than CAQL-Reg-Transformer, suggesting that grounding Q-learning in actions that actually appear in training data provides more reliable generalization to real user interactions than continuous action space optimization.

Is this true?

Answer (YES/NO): NO